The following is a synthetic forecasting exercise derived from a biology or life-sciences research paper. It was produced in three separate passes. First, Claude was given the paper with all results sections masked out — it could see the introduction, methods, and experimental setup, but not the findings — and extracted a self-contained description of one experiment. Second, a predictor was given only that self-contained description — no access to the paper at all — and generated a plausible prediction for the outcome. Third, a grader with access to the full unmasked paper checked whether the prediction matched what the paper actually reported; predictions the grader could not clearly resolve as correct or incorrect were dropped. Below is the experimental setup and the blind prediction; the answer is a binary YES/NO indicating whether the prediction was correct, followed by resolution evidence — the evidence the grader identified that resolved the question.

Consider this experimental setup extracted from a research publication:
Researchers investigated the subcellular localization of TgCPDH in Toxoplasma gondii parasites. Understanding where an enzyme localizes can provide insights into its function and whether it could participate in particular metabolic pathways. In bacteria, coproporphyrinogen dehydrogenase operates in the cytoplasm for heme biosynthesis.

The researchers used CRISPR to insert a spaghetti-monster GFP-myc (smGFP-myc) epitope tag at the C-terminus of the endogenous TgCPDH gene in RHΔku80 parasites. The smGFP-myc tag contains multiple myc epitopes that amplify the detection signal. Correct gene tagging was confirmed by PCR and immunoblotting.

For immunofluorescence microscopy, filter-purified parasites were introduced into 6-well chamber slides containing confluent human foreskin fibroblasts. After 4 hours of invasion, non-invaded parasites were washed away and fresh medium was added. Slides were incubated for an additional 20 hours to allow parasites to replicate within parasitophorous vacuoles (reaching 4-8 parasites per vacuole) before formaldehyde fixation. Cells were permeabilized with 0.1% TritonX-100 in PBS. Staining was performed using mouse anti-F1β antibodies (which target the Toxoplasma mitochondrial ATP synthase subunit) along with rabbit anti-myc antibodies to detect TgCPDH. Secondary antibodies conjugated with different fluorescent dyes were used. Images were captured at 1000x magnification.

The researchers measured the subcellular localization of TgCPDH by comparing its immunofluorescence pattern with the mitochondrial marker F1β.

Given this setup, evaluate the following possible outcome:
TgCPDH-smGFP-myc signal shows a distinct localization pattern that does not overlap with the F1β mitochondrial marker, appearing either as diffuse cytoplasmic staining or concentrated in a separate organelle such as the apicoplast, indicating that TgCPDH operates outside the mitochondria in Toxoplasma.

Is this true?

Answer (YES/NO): NO